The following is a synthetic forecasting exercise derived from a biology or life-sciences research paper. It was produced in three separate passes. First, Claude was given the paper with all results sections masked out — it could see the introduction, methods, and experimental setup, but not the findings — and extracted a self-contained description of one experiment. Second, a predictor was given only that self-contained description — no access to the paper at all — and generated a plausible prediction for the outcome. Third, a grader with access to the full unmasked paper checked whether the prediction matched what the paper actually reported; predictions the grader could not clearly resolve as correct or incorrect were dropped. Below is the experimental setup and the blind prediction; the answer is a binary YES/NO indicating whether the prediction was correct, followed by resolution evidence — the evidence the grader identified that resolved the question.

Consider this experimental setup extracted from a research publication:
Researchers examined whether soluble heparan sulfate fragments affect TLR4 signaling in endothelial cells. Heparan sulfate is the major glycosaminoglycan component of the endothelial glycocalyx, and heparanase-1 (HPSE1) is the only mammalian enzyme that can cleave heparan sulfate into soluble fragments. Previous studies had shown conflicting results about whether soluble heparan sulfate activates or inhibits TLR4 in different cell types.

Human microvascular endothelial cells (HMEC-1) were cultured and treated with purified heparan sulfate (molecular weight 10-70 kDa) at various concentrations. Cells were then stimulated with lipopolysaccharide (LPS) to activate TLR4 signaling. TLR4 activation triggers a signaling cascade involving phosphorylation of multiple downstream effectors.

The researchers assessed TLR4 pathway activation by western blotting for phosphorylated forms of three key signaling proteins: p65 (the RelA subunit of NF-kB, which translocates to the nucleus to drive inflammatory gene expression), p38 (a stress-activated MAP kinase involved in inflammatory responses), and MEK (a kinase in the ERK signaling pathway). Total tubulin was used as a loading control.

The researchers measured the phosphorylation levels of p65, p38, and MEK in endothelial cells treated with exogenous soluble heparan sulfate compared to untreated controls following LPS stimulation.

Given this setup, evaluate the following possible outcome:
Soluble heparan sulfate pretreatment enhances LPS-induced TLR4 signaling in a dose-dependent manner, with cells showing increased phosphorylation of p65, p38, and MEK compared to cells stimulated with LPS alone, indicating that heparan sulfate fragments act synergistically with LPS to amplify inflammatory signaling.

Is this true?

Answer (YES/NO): NO